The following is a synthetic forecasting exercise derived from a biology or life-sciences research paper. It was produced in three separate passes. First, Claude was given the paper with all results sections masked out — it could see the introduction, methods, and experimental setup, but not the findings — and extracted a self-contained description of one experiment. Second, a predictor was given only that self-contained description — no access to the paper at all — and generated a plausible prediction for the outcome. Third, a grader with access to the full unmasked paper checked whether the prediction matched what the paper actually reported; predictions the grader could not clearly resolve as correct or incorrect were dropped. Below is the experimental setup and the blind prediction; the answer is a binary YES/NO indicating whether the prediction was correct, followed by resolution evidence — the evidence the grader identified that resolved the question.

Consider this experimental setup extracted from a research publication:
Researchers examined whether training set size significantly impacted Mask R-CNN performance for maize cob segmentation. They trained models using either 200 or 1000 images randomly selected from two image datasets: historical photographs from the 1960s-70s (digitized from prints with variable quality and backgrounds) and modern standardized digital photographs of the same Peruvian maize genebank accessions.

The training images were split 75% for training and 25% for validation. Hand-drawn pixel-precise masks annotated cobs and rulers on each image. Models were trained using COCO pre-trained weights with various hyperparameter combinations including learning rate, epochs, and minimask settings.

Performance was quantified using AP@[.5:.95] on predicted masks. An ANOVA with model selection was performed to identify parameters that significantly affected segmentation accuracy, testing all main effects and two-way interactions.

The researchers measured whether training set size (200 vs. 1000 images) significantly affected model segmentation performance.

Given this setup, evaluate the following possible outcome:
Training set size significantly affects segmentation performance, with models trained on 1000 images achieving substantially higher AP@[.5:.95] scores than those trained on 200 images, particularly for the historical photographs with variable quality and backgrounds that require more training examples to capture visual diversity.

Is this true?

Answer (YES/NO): NO